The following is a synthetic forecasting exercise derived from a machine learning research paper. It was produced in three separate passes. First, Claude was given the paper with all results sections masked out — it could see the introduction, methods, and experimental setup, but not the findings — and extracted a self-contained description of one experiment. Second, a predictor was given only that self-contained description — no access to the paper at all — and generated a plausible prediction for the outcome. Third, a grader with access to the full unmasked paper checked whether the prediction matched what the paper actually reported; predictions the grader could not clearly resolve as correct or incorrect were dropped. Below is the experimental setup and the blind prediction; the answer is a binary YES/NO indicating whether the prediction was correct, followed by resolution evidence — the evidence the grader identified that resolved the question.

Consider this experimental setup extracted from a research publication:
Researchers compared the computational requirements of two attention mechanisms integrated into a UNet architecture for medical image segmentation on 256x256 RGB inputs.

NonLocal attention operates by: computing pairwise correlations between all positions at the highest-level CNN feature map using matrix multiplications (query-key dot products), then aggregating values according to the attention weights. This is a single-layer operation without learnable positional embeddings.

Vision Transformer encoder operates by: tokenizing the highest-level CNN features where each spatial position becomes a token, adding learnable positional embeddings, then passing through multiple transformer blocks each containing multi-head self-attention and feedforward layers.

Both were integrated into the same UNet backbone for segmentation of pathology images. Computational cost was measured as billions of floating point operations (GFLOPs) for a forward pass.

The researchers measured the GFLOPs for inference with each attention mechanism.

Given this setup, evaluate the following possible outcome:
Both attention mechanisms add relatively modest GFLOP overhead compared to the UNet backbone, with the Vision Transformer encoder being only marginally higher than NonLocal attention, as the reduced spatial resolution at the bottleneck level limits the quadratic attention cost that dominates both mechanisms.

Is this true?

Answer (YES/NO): NO